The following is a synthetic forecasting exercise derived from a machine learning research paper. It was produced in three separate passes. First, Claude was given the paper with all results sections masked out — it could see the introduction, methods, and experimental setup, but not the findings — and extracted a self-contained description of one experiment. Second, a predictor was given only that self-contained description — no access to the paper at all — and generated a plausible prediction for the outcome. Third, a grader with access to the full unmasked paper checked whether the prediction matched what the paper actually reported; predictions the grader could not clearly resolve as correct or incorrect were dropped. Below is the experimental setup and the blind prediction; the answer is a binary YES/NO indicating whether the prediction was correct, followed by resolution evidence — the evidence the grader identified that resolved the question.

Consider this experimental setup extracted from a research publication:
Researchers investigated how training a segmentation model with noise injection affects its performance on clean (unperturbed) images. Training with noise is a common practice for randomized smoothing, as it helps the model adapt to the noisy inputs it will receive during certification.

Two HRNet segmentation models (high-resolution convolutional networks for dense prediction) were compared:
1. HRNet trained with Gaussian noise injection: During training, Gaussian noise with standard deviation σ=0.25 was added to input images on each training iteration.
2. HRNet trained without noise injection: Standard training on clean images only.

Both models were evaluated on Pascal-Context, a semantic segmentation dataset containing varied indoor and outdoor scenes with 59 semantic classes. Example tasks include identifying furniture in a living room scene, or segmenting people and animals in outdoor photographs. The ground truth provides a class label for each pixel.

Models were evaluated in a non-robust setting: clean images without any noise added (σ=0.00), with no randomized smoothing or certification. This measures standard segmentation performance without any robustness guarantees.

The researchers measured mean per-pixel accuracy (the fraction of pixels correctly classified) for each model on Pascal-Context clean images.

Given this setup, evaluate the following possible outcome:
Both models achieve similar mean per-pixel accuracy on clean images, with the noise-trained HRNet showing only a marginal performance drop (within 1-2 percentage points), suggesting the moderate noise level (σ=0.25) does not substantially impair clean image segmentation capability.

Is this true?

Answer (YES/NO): NO